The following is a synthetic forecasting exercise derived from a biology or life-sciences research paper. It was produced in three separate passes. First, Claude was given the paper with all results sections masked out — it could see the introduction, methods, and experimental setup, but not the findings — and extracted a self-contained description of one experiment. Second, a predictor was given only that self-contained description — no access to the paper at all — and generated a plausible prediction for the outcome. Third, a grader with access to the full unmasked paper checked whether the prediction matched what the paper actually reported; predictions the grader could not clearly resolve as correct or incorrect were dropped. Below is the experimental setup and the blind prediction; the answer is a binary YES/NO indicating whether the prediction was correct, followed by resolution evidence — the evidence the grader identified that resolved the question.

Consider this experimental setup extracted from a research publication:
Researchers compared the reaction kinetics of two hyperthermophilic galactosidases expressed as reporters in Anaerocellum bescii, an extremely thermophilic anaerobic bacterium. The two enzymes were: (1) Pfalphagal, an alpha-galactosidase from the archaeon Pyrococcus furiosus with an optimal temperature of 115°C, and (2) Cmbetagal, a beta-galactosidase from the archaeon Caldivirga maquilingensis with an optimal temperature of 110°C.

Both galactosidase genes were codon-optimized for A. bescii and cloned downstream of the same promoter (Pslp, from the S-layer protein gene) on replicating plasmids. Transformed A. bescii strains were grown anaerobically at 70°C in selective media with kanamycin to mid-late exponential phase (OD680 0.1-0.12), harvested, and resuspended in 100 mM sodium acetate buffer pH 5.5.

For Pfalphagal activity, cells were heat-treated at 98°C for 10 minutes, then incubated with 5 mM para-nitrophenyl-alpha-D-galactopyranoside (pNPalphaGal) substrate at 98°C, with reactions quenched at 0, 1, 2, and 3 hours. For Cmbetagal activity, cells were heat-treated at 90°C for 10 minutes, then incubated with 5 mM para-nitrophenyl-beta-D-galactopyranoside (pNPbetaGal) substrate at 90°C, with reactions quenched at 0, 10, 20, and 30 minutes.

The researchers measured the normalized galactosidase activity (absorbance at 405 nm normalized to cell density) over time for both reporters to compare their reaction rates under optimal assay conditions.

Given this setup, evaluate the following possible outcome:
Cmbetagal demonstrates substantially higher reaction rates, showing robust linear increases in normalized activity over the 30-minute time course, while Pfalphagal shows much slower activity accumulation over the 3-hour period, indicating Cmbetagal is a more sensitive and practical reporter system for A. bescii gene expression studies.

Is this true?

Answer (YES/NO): YES